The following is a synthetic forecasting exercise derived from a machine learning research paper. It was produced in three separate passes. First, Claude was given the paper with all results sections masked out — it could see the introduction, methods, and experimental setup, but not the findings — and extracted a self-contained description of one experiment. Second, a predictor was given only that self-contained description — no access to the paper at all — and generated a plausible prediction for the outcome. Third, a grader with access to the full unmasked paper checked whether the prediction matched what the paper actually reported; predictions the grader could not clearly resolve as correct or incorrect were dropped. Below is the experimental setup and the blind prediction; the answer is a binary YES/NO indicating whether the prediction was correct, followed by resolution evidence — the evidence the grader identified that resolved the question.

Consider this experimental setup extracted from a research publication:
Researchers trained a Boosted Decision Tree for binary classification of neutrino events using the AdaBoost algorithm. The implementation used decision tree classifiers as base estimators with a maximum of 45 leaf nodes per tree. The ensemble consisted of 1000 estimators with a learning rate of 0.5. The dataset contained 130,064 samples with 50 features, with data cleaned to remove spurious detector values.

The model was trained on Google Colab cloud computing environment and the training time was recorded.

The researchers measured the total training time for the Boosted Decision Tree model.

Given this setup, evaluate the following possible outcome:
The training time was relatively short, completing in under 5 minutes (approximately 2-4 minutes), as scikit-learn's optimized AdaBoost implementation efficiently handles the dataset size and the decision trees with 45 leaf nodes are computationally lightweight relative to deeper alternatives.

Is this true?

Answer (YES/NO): NO